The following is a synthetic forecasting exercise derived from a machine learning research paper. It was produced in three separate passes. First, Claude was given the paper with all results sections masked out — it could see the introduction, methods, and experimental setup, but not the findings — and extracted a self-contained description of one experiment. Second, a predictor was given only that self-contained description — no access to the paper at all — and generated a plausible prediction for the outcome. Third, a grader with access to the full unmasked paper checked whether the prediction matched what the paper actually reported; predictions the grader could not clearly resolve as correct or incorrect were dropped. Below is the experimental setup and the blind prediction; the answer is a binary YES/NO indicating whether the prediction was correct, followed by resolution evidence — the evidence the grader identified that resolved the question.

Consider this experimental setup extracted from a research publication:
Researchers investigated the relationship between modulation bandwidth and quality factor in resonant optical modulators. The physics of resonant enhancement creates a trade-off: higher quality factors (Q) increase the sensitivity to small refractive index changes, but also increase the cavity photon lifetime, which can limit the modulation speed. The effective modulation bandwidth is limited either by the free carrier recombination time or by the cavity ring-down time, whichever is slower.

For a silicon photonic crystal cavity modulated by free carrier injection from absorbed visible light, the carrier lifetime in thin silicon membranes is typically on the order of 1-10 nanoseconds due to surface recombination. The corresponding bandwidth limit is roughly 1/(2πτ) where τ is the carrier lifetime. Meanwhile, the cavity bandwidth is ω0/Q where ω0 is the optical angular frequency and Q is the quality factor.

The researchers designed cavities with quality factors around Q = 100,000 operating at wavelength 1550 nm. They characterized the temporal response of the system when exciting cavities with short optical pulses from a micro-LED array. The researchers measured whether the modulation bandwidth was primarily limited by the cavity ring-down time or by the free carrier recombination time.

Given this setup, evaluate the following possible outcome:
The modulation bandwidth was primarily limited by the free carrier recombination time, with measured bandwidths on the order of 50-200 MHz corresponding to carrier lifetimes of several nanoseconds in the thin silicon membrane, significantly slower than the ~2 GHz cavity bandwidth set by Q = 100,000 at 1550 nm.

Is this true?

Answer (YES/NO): NO